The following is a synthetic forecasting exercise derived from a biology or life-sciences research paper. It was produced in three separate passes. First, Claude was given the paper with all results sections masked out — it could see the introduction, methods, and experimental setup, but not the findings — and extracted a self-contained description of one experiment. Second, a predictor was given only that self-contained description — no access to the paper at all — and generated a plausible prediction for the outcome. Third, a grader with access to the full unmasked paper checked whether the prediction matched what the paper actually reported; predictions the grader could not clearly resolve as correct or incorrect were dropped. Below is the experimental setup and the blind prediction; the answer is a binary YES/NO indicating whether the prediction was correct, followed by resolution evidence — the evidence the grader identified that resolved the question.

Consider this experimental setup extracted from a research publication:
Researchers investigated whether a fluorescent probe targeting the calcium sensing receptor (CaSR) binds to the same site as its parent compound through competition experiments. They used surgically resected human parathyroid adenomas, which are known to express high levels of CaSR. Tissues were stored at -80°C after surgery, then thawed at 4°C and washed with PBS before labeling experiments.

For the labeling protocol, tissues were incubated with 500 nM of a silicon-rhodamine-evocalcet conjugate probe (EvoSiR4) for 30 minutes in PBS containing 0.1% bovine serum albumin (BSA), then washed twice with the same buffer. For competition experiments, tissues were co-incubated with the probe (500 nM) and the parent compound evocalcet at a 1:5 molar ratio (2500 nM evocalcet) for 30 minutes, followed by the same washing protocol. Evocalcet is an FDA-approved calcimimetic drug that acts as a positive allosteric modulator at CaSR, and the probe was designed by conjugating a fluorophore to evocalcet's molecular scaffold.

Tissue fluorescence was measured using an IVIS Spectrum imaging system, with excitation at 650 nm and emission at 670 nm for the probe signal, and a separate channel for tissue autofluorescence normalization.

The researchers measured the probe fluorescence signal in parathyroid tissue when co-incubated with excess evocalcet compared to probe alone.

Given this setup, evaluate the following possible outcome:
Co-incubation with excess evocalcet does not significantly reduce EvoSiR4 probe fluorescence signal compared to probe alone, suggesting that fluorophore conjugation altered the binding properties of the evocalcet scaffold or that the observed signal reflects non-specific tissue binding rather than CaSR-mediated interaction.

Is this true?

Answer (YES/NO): NO